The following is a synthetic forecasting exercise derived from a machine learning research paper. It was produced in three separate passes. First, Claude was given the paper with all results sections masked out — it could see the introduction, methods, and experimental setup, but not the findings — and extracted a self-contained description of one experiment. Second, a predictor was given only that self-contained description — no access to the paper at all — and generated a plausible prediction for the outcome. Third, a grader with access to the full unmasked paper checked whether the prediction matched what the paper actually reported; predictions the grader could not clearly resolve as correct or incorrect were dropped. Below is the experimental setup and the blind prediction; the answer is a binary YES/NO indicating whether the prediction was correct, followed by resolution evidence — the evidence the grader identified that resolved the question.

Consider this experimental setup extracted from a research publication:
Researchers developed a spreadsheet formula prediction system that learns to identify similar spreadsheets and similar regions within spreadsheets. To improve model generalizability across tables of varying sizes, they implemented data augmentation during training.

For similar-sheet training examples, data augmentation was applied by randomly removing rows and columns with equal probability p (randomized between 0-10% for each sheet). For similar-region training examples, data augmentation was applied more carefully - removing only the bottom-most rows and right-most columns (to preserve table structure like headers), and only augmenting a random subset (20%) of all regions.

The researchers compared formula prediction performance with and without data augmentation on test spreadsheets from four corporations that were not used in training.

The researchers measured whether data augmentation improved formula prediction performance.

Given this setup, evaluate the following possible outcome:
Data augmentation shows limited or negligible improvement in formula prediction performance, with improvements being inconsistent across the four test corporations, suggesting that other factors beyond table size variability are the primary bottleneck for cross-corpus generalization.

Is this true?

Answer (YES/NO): NO